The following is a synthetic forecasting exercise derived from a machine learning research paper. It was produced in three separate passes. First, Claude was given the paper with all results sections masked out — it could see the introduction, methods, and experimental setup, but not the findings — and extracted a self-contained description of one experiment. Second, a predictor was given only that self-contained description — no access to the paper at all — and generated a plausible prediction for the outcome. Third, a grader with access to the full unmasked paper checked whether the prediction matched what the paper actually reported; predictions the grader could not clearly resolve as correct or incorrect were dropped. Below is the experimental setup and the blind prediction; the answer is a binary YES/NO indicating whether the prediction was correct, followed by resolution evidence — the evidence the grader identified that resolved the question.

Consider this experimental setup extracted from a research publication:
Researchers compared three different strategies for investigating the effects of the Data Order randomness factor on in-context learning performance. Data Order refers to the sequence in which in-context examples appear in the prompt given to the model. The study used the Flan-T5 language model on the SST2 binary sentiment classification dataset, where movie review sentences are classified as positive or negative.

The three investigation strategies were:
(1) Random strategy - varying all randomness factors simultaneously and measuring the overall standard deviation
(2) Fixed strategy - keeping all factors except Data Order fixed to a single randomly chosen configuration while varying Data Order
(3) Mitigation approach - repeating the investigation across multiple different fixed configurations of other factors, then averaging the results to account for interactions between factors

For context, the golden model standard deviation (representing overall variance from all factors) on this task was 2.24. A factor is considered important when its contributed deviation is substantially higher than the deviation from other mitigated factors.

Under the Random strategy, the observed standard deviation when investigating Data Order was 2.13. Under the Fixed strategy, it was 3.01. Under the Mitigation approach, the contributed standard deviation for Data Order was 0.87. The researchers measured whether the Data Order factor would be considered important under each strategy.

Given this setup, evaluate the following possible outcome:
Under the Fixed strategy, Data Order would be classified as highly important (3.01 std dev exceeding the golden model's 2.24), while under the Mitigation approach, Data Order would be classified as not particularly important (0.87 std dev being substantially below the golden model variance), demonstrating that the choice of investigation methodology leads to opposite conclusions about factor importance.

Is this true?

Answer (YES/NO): YES